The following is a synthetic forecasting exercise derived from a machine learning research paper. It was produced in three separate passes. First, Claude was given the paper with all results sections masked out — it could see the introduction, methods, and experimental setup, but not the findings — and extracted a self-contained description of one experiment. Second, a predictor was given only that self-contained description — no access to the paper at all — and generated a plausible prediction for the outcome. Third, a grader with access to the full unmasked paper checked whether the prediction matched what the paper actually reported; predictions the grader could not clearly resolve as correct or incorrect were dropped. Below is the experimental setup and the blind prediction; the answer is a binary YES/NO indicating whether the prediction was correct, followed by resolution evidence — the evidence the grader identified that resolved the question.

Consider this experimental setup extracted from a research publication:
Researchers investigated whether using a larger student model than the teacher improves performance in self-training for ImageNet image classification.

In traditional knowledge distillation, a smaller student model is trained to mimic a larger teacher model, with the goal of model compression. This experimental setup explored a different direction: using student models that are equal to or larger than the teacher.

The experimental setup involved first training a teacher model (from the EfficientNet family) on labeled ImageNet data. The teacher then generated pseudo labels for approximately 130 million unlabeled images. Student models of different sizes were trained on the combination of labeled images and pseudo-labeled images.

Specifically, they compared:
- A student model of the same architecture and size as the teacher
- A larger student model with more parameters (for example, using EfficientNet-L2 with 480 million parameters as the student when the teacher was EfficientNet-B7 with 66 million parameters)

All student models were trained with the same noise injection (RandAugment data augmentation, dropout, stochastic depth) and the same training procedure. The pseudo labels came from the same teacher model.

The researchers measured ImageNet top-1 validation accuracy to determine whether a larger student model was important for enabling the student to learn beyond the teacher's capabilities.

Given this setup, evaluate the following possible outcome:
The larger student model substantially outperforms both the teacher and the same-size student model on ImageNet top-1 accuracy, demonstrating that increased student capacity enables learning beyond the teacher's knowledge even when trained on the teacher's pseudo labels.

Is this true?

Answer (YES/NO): YES